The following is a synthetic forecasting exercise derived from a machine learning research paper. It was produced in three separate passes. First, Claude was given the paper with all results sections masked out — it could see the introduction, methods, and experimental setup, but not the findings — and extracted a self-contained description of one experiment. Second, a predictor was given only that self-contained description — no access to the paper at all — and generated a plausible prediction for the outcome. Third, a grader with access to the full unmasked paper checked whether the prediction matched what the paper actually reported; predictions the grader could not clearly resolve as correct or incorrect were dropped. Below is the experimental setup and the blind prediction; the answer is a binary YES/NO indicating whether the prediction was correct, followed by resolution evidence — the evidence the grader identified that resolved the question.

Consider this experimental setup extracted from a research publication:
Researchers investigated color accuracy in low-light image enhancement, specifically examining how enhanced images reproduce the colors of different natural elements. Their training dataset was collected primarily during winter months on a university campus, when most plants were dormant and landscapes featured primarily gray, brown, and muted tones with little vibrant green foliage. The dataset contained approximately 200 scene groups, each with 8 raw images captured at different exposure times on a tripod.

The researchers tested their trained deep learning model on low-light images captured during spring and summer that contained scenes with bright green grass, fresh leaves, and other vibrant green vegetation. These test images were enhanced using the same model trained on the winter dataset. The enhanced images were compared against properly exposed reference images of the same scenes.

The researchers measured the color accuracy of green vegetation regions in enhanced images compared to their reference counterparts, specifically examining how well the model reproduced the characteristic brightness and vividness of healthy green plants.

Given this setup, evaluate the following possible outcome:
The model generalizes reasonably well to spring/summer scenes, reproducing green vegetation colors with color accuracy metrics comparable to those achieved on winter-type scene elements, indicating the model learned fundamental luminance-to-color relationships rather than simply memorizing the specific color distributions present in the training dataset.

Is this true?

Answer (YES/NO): NO